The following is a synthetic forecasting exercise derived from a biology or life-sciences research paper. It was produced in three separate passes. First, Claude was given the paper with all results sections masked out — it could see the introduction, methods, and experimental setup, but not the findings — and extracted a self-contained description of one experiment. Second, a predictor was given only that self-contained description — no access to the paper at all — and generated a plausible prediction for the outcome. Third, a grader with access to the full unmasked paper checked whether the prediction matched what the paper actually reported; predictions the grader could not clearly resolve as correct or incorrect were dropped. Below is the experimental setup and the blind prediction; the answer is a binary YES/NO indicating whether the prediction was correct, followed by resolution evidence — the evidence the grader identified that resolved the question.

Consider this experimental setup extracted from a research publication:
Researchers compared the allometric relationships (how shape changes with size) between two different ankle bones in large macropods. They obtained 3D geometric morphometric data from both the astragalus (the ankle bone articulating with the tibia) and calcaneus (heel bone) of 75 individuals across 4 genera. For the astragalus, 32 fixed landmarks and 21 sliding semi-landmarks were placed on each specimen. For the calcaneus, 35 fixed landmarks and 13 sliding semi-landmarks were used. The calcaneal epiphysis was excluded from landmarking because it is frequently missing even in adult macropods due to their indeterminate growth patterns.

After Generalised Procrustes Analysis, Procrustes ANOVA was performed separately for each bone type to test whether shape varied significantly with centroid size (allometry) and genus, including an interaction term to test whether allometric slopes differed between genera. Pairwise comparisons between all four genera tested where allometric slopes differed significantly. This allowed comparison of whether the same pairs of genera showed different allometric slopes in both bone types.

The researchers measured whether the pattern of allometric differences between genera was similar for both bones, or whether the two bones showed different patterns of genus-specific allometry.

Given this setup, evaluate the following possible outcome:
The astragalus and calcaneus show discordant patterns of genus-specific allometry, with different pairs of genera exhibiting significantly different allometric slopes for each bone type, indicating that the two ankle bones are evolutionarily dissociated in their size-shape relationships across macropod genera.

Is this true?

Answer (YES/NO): NO